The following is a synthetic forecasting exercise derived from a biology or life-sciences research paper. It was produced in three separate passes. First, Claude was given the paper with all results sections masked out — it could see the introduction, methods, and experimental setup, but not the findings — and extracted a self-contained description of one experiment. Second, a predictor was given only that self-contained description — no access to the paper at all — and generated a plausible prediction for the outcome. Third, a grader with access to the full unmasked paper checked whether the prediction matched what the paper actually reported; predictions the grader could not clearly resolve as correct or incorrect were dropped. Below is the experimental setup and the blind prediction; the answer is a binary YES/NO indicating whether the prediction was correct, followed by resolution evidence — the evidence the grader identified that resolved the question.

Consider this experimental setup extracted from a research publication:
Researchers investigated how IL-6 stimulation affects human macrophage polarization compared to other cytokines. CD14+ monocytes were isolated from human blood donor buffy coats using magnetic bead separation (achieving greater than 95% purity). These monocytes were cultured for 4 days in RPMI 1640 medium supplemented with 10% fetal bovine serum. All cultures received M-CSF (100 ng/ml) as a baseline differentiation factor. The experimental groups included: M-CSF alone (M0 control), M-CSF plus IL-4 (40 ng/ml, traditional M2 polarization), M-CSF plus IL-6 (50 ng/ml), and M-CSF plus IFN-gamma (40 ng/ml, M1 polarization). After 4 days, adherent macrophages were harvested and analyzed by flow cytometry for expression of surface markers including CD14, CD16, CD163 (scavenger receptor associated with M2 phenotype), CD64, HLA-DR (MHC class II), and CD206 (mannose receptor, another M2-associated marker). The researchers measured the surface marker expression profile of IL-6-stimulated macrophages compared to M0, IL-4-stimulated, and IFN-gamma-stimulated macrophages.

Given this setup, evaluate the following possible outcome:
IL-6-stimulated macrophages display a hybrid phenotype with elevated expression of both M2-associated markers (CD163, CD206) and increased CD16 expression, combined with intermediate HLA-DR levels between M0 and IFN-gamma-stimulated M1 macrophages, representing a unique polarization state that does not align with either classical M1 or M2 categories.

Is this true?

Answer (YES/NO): NO